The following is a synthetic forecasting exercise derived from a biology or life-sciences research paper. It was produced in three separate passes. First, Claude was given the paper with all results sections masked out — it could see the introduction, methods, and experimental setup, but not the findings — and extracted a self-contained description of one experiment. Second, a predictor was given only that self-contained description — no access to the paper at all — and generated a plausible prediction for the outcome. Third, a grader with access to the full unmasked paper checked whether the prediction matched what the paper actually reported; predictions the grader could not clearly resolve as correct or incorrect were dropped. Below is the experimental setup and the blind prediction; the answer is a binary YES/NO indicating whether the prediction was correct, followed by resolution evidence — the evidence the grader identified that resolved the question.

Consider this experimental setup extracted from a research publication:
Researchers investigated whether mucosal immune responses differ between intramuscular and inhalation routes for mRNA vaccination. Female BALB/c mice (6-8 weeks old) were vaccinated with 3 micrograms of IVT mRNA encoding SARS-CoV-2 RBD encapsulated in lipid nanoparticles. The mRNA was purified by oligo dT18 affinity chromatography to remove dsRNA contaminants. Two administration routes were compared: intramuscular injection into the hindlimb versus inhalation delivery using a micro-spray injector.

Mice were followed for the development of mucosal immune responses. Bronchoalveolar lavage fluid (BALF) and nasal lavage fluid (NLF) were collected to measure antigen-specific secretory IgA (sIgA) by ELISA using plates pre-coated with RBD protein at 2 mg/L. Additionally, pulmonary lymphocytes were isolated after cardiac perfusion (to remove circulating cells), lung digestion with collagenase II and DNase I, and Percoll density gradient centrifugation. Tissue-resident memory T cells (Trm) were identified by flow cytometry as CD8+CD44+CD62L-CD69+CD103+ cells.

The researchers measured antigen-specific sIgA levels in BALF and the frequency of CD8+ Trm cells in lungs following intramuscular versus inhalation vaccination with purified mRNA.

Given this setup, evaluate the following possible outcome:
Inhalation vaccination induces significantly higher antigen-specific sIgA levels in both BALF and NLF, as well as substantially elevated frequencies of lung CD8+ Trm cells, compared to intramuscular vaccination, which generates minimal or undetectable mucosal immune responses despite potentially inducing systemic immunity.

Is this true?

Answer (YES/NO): YES